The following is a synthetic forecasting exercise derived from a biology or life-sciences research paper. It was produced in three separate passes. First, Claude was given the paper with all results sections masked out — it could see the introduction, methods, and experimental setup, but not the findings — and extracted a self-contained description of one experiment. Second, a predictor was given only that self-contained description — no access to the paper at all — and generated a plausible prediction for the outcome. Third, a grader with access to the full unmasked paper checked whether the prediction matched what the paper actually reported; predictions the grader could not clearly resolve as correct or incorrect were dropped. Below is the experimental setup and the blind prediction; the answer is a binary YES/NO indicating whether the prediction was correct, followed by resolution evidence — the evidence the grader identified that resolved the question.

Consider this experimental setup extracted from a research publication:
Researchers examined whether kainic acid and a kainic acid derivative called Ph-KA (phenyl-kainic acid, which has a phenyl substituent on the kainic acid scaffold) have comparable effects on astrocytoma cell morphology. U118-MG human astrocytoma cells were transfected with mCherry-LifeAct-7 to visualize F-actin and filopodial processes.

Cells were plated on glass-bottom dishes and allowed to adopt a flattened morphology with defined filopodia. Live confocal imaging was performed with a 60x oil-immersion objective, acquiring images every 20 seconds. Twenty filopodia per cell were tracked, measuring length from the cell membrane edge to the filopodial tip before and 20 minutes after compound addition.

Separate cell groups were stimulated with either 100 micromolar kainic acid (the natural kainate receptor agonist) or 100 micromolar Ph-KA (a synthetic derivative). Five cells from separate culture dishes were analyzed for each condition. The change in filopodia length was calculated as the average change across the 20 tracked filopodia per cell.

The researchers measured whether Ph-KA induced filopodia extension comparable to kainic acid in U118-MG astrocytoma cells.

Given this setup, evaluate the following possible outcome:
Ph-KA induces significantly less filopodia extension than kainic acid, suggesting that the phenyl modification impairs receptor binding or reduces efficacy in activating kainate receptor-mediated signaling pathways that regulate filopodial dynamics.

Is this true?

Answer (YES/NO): NO